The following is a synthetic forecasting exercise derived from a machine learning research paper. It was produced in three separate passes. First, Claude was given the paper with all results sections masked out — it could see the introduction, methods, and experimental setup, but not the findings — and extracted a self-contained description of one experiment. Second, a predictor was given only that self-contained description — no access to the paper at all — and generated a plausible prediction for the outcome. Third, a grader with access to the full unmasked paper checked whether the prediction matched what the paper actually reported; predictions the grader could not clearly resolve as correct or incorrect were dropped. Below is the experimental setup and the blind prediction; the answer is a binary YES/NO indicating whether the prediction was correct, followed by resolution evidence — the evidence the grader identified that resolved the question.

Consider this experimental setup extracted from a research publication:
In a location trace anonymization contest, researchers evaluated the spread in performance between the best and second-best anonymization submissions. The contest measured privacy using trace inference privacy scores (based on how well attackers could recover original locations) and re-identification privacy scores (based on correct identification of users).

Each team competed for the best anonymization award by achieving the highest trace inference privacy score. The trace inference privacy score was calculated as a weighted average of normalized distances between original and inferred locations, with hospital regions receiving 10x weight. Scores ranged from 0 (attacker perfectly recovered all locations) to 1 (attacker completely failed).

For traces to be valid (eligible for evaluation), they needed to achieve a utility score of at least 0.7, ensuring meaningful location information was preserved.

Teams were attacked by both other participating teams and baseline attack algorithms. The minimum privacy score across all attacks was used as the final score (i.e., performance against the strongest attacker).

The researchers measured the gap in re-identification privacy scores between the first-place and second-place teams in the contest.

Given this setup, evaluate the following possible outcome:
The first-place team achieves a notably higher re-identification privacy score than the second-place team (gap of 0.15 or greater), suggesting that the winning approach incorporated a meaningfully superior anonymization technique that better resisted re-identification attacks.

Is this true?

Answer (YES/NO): NO